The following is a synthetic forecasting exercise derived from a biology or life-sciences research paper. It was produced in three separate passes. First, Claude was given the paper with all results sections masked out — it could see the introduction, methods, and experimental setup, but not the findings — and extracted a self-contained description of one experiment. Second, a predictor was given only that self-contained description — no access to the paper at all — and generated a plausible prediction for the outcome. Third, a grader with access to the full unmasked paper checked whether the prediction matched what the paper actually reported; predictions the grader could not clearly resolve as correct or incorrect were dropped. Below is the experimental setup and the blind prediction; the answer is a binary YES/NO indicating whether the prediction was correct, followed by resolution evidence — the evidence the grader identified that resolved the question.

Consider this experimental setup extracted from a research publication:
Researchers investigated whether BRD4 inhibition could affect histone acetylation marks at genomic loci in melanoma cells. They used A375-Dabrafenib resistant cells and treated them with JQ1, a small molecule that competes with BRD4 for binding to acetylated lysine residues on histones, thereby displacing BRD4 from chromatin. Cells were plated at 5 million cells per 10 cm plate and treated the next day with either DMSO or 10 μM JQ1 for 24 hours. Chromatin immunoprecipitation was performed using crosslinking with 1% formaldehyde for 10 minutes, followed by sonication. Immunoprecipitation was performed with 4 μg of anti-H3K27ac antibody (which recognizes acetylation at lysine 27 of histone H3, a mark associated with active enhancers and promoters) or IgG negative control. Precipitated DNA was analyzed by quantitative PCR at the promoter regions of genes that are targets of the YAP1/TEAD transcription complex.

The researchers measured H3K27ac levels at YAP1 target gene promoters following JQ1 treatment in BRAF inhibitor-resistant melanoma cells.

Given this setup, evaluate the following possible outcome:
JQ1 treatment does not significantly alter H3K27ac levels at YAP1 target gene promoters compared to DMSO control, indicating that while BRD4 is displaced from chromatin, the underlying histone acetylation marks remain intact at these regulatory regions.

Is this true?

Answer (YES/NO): NO